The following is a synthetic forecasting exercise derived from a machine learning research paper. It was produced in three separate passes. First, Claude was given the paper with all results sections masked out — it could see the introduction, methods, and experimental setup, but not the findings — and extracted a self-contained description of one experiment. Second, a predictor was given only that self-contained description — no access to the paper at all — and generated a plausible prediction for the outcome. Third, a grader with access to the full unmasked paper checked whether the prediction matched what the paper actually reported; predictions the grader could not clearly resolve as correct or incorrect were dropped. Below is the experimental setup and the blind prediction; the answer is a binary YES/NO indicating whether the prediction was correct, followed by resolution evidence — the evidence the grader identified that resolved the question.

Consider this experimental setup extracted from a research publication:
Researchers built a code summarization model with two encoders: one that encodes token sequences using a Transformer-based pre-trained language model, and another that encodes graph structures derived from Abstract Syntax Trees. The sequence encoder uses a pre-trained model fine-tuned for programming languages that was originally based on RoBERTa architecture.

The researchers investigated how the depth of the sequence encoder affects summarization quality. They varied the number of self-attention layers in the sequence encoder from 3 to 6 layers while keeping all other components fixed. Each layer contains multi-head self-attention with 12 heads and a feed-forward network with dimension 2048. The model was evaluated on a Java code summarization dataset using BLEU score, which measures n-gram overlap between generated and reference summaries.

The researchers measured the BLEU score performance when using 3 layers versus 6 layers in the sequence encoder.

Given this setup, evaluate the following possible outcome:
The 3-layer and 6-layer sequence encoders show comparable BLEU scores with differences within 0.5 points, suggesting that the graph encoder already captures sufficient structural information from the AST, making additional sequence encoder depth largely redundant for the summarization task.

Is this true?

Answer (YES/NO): NO